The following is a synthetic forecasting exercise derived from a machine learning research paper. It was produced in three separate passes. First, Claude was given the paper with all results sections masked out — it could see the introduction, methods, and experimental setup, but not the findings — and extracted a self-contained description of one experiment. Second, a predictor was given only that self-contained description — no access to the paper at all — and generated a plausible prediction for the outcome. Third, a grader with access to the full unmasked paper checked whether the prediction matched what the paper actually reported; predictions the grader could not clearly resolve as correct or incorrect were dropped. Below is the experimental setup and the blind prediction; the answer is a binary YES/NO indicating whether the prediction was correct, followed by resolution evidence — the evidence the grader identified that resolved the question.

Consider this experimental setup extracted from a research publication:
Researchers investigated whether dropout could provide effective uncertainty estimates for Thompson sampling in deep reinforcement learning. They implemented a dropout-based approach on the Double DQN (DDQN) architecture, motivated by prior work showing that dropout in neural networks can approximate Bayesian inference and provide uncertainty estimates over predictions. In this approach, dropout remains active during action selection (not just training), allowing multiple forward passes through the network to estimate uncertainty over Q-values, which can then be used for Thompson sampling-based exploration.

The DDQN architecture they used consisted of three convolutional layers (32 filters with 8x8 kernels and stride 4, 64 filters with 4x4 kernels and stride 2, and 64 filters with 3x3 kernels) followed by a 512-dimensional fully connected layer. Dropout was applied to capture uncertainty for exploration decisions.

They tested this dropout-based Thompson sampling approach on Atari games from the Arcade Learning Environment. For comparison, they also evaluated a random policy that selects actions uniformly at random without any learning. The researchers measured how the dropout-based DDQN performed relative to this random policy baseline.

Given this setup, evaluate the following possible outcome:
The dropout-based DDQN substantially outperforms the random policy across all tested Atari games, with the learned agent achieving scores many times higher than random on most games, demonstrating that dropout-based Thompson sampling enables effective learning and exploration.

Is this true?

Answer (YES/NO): NO